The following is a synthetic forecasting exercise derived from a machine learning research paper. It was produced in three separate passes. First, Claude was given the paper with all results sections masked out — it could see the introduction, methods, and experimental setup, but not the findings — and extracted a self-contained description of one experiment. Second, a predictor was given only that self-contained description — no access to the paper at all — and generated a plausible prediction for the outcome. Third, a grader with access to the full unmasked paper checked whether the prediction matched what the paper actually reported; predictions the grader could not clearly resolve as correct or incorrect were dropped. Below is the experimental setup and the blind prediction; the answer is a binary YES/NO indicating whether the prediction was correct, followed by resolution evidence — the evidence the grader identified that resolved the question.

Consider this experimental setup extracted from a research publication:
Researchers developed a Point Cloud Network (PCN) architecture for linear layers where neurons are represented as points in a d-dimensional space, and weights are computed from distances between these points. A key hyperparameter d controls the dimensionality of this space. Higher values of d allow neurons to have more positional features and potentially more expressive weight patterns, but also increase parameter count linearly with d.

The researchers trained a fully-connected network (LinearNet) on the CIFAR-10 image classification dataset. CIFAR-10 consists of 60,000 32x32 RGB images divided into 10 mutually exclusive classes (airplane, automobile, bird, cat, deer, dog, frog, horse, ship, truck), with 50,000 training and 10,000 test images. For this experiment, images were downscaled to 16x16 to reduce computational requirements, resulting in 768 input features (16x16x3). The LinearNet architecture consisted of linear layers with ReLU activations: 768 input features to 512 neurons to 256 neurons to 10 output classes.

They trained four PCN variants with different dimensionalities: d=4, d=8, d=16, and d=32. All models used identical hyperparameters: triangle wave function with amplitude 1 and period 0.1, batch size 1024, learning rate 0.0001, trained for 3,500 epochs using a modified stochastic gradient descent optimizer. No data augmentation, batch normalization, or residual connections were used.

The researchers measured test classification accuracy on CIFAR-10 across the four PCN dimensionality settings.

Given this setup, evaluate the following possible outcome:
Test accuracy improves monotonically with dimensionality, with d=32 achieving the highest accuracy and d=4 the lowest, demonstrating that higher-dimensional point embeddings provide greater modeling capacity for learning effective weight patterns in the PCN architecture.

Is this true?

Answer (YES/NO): NO